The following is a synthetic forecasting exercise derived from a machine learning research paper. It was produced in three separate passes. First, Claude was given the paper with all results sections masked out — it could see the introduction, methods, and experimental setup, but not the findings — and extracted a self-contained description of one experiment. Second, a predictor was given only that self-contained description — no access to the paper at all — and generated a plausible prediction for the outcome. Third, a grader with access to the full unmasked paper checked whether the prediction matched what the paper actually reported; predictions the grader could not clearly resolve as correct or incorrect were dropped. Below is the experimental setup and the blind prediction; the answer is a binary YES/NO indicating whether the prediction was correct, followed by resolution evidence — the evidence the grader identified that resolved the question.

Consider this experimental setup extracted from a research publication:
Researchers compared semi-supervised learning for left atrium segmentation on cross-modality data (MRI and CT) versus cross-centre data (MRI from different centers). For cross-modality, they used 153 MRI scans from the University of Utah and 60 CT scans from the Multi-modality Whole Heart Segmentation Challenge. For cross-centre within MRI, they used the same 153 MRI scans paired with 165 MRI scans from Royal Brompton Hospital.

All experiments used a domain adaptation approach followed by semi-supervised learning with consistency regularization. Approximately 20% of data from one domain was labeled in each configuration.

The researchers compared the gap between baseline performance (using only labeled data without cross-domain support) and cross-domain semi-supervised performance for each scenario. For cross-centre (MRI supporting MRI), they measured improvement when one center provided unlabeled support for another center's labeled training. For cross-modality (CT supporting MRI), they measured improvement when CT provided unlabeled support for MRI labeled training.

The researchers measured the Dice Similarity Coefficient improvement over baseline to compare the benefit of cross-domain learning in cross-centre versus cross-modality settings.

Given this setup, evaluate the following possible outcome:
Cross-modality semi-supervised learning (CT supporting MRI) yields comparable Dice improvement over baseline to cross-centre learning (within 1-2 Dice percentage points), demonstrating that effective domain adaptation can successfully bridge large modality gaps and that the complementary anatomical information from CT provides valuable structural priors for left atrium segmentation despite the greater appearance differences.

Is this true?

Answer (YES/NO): YES